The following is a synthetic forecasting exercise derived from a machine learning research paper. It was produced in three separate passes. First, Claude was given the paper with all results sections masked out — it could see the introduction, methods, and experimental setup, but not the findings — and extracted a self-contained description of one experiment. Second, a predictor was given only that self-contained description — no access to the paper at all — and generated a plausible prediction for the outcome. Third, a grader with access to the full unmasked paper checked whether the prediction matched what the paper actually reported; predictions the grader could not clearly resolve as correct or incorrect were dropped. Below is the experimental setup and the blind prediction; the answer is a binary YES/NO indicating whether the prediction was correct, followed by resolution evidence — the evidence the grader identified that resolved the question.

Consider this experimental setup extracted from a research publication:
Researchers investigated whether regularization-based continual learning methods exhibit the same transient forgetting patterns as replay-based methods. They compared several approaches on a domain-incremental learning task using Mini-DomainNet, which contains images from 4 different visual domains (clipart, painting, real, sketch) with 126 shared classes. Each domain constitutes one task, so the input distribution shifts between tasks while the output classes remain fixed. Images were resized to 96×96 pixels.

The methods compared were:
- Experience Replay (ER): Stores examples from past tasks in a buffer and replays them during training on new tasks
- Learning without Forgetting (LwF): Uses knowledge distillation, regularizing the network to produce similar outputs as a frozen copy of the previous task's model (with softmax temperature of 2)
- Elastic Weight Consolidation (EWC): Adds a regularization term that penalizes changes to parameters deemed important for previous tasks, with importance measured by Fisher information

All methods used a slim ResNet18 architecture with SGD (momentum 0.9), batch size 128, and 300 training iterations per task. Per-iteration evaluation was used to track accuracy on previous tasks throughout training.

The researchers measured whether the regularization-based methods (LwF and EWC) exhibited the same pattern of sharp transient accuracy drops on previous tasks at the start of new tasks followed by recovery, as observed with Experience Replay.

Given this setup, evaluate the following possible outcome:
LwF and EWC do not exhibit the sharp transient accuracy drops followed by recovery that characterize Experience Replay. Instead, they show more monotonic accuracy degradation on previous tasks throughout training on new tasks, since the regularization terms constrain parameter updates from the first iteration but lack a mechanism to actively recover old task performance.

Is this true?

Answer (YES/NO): NO